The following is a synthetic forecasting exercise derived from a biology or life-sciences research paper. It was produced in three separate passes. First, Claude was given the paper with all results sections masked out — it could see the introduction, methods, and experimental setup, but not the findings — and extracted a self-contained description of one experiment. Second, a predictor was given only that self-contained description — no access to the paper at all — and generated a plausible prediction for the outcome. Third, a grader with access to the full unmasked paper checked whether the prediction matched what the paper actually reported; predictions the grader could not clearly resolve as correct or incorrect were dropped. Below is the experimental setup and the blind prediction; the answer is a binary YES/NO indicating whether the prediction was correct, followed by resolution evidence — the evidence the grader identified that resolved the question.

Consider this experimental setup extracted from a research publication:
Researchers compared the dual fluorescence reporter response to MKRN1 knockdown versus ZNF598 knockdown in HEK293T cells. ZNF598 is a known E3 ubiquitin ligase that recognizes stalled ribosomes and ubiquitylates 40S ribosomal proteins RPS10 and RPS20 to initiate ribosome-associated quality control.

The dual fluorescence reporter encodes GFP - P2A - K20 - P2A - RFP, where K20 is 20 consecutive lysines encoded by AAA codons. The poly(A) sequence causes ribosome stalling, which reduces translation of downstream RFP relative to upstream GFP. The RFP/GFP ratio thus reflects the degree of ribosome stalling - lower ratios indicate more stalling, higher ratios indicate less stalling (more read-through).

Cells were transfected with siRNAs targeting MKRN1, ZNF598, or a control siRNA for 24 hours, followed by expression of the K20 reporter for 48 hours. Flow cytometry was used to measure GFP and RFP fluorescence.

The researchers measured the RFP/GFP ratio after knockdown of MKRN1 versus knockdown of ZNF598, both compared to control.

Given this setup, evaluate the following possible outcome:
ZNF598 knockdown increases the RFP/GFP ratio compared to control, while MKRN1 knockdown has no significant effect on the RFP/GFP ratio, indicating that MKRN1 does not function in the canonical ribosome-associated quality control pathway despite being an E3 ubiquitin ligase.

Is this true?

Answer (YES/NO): NO